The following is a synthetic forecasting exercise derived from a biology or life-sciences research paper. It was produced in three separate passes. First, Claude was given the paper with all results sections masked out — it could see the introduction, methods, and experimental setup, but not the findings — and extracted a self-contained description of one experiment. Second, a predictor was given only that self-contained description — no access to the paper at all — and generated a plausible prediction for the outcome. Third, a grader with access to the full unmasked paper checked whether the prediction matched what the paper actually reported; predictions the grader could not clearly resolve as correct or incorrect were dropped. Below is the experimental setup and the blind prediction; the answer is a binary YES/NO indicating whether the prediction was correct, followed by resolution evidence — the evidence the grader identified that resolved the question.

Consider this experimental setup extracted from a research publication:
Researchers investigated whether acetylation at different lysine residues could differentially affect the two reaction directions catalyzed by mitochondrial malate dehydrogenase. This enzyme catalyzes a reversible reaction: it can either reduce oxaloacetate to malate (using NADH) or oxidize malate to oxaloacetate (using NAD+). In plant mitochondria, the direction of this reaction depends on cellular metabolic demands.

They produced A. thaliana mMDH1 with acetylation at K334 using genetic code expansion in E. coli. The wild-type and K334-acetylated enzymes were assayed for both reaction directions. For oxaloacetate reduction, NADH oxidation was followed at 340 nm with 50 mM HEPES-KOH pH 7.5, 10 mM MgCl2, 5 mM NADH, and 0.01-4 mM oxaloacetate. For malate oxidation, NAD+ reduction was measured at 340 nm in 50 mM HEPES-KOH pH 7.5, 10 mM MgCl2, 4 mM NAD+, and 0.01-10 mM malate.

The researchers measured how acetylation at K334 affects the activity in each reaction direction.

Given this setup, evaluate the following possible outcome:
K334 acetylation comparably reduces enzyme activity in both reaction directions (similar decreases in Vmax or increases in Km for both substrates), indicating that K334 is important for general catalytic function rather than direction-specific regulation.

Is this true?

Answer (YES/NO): NO